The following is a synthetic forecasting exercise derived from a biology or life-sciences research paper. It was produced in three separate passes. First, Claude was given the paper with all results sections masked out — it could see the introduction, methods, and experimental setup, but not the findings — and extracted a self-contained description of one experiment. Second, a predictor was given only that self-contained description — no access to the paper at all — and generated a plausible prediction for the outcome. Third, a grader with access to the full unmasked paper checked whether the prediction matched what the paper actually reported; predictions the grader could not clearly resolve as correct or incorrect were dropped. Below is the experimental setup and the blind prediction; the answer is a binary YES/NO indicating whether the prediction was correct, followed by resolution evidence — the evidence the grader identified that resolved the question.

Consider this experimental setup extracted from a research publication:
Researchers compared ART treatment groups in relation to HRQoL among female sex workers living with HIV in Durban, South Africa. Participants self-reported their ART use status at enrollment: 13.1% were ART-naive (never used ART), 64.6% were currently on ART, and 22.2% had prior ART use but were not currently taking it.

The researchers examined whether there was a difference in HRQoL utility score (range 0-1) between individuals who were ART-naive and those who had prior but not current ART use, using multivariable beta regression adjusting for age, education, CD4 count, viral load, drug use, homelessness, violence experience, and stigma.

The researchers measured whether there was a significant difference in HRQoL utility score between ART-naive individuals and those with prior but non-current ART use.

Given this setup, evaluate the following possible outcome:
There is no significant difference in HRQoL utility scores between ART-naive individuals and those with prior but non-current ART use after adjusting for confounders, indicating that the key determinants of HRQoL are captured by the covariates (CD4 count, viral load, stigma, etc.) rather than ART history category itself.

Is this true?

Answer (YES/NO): YES